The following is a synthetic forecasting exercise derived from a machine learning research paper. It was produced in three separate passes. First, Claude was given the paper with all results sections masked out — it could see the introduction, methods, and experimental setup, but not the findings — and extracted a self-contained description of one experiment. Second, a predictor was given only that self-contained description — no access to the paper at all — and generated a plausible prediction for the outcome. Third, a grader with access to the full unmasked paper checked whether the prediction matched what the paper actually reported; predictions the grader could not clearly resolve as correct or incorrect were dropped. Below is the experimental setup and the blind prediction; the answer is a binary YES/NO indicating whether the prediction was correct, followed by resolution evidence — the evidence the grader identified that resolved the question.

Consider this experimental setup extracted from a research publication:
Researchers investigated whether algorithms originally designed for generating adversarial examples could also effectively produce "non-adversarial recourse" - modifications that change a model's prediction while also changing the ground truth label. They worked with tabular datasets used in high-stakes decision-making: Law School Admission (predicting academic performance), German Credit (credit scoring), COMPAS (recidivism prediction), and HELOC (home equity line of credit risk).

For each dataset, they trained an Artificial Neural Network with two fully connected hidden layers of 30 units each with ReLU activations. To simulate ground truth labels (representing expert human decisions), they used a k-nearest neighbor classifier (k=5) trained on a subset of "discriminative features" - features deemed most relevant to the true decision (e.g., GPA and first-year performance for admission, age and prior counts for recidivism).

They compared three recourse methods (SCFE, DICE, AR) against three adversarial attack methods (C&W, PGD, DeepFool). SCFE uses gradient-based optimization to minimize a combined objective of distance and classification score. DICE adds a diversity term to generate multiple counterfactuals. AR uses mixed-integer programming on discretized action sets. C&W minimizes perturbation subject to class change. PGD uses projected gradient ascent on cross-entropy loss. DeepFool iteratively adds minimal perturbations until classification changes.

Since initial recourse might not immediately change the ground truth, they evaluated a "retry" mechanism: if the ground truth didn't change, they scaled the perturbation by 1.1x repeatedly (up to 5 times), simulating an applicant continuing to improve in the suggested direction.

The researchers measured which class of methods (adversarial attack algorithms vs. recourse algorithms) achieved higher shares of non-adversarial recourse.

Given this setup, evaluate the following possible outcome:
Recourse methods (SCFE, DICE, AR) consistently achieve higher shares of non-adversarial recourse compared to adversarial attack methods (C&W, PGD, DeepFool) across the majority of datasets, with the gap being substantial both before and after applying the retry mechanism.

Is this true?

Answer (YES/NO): NO